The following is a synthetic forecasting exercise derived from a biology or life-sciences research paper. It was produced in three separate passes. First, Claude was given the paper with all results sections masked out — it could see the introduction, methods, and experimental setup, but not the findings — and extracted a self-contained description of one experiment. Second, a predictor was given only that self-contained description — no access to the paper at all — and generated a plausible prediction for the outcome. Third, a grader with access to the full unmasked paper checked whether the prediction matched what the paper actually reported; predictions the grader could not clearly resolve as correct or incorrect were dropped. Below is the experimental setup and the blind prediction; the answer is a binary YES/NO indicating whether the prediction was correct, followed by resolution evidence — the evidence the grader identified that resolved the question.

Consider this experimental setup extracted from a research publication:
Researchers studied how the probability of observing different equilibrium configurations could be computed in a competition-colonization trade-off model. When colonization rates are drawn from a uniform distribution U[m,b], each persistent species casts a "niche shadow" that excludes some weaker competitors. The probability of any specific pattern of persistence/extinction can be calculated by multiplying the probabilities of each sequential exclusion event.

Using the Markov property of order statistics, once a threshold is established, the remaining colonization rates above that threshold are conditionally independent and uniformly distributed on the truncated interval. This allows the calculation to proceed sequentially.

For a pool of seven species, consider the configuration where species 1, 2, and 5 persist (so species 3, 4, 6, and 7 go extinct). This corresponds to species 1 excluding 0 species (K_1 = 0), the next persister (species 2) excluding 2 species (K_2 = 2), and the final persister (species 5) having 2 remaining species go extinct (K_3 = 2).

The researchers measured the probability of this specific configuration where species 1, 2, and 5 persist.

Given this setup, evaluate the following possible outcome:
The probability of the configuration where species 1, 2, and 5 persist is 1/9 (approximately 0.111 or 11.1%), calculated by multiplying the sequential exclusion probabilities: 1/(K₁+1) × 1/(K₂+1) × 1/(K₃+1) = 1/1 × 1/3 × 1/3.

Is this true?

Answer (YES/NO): NO